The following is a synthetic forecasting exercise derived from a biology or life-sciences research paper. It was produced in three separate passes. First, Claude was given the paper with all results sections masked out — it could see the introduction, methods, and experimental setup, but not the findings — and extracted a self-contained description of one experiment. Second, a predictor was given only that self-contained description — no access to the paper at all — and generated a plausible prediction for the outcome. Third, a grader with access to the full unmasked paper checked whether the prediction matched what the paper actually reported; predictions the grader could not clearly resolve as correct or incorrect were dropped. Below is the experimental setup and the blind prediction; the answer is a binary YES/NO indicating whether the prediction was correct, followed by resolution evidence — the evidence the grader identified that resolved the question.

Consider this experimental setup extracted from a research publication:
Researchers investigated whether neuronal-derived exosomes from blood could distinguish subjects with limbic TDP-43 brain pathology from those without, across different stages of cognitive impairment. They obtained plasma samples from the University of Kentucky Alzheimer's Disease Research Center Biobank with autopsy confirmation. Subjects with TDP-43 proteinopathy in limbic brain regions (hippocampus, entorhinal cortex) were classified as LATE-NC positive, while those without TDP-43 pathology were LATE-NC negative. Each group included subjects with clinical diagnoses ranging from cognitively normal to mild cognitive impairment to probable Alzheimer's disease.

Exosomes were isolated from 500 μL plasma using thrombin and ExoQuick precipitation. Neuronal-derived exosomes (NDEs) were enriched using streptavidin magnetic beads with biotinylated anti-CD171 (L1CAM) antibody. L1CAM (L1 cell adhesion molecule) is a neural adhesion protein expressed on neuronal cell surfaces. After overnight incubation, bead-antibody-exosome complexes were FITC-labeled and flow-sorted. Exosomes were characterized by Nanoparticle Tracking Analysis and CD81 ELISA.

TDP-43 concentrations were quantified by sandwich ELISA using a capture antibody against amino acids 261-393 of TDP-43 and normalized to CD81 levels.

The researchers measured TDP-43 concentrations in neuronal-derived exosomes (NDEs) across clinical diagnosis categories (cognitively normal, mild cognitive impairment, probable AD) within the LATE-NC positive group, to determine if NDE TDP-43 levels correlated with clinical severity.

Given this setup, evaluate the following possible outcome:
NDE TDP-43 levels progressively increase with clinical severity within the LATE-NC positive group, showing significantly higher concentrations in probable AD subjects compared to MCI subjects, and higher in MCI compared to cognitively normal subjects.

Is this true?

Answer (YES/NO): NO